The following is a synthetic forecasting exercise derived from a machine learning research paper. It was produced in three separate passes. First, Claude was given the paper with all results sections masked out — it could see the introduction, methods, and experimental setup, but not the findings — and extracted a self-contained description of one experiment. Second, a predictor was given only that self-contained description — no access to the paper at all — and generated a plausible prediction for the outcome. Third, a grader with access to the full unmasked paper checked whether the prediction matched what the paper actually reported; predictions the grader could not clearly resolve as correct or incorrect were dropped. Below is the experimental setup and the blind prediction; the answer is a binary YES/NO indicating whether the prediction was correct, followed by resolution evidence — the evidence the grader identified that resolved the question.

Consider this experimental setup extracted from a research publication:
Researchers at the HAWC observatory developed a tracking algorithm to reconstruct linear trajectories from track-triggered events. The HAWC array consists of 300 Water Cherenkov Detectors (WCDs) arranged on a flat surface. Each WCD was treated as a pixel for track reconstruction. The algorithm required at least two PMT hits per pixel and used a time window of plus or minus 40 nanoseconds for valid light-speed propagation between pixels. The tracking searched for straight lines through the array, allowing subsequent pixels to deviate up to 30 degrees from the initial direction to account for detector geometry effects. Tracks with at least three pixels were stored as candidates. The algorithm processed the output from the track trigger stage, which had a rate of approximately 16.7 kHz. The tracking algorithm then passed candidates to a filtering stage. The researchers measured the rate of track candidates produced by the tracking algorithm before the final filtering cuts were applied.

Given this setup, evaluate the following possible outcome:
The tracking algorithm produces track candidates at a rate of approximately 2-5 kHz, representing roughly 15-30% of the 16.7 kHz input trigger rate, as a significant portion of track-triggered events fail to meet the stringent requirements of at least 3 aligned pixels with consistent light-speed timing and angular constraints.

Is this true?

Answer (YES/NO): NO